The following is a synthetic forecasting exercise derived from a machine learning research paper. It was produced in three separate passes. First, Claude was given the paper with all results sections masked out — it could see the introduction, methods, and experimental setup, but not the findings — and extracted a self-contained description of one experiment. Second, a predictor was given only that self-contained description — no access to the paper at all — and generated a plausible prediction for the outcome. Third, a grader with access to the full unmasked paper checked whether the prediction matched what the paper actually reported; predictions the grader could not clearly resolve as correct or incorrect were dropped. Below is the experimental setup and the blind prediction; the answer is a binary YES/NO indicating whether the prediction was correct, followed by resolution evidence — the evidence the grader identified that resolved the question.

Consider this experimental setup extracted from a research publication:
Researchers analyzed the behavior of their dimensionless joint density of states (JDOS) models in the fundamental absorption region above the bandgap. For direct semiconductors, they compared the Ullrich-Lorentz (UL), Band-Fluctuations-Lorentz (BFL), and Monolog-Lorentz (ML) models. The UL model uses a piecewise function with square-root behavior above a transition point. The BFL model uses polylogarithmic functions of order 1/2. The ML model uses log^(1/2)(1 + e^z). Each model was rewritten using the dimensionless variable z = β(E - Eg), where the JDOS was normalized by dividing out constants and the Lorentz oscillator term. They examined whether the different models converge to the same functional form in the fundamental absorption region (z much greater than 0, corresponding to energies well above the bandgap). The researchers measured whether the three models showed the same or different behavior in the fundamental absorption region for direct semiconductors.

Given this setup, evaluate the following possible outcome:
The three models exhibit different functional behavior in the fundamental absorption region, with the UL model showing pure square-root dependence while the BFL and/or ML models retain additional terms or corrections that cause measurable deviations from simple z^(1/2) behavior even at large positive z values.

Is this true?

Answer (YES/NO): NO